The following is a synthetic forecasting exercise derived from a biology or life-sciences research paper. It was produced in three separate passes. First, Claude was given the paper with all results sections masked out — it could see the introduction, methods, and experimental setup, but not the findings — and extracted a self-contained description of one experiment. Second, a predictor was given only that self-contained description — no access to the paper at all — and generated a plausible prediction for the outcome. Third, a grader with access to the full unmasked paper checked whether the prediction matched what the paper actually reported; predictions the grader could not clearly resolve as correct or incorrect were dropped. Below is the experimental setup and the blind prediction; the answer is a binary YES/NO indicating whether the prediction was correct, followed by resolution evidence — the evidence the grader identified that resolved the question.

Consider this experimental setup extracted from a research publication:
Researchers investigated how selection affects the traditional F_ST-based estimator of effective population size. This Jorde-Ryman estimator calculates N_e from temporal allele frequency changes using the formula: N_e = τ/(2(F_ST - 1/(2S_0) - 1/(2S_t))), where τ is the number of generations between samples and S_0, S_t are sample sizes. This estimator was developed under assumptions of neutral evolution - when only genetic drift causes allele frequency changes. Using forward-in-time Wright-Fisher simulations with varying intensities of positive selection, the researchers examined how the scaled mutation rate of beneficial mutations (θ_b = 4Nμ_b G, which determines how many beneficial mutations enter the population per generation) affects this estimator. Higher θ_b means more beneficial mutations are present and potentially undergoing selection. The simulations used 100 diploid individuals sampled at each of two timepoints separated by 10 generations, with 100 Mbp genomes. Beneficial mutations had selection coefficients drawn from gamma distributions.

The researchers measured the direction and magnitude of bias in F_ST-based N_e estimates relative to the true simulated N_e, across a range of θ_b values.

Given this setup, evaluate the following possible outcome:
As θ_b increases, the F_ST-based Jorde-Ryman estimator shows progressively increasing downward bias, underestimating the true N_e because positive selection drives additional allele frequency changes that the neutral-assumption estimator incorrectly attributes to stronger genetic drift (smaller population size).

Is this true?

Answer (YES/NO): YES